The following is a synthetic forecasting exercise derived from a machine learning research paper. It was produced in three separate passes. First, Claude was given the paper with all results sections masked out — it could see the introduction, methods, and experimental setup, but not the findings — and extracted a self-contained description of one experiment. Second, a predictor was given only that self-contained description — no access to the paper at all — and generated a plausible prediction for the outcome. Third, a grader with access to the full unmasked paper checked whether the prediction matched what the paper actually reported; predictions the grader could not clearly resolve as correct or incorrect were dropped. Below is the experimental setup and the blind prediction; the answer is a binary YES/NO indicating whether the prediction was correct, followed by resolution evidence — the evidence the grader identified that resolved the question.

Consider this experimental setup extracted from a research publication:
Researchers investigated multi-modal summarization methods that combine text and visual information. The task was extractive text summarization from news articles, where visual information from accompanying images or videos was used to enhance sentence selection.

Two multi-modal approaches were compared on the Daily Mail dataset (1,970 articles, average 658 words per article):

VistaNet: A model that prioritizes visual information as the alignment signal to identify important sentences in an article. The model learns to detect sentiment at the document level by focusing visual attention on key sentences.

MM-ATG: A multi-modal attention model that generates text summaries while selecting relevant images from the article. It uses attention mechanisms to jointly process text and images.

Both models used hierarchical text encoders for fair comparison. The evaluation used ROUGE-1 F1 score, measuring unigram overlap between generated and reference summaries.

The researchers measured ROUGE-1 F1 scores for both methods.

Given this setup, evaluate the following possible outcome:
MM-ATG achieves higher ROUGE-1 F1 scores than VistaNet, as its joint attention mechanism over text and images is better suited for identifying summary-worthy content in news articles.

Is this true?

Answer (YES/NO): YES